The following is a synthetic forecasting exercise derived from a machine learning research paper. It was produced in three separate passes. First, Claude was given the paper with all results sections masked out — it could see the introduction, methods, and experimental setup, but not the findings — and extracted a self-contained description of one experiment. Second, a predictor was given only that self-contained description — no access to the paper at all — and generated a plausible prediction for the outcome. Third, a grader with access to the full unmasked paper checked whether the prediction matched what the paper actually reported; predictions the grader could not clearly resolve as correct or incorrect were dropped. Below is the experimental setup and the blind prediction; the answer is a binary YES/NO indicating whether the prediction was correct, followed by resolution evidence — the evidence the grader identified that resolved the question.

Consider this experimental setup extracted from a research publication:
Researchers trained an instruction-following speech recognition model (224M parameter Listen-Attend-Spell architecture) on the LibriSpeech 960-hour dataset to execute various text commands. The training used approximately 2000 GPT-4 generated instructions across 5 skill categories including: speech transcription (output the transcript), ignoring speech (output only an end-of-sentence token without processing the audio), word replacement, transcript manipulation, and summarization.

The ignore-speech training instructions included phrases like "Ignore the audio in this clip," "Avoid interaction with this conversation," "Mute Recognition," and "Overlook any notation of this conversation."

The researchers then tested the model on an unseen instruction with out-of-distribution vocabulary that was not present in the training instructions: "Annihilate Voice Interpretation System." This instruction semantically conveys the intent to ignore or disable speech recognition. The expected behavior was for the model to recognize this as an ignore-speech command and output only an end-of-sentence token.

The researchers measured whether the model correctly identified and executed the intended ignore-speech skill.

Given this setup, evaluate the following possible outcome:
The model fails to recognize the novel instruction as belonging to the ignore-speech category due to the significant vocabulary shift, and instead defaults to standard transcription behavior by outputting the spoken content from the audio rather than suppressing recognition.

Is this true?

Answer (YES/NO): YES